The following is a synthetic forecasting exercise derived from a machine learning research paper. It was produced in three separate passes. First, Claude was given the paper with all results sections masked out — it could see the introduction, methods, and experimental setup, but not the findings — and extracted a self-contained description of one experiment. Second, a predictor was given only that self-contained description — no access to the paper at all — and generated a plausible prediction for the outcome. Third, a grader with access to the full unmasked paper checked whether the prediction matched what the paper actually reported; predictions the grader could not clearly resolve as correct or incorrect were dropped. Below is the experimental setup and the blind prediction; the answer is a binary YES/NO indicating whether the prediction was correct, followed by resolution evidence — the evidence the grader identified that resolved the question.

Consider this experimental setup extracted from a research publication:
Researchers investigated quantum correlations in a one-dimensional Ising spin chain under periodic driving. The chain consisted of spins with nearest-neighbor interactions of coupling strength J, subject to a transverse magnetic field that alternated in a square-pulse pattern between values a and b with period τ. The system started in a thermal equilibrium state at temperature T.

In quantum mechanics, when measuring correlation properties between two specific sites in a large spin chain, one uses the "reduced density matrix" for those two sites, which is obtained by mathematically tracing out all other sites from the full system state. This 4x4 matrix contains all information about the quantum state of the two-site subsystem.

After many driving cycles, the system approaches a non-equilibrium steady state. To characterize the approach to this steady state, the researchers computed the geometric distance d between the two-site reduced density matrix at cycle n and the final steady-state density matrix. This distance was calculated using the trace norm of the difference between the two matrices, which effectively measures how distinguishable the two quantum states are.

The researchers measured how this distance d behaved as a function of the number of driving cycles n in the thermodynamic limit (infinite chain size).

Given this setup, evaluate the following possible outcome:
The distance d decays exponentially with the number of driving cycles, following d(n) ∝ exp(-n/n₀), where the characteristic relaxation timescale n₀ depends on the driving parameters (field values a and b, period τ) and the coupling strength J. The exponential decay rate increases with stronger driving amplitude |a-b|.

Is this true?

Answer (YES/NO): NO